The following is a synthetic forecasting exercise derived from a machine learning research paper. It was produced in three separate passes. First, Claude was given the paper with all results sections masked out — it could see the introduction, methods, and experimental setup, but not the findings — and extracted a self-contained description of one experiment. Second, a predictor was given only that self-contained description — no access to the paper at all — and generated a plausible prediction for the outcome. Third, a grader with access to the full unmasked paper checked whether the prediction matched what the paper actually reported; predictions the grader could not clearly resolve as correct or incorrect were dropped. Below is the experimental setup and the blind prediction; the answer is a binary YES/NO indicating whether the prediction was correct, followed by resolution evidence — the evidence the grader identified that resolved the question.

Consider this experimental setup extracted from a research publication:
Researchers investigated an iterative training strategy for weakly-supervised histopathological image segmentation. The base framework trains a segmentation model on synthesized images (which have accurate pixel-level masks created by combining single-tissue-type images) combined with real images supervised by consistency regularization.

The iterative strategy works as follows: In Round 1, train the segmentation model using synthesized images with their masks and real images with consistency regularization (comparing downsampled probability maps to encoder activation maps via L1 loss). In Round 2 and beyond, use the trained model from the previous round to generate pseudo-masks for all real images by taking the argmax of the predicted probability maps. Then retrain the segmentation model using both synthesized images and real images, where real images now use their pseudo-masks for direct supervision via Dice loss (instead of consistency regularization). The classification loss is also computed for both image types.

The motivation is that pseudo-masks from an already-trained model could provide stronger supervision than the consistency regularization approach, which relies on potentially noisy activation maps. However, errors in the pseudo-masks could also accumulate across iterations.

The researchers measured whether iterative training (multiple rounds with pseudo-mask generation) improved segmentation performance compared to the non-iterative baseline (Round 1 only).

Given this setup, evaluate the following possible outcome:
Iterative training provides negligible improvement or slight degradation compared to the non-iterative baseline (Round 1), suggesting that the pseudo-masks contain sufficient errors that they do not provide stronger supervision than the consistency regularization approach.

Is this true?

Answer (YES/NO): NO